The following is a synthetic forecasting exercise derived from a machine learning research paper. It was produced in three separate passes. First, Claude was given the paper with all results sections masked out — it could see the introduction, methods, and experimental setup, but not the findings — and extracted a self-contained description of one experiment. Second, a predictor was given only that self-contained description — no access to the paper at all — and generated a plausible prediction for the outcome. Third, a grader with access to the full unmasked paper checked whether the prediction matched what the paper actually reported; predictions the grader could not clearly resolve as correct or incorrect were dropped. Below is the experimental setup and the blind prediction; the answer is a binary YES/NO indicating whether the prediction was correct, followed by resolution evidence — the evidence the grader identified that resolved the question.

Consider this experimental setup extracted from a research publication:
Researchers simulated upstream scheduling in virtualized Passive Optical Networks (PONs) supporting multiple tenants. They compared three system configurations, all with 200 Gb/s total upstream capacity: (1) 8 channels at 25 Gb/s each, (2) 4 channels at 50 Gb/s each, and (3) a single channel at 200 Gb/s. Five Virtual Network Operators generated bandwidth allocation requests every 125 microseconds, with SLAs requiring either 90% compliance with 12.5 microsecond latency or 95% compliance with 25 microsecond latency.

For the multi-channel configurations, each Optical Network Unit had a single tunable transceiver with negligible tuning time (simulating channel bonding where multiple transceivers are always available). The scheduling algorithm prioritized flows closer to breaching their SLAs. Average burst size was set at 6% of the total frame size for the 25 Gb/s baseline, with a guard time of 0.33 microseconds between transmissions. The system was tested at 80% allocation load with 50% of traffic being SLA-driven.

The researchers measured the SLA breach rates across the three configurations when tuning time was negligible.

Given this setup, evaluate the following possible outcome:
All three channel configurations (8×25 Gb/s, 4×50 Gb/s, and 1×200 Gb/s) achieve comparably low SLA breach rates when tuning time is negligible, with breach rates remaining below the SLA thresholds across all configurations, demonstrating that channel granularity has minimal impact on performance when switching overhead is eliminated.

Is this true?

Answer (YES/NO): NO